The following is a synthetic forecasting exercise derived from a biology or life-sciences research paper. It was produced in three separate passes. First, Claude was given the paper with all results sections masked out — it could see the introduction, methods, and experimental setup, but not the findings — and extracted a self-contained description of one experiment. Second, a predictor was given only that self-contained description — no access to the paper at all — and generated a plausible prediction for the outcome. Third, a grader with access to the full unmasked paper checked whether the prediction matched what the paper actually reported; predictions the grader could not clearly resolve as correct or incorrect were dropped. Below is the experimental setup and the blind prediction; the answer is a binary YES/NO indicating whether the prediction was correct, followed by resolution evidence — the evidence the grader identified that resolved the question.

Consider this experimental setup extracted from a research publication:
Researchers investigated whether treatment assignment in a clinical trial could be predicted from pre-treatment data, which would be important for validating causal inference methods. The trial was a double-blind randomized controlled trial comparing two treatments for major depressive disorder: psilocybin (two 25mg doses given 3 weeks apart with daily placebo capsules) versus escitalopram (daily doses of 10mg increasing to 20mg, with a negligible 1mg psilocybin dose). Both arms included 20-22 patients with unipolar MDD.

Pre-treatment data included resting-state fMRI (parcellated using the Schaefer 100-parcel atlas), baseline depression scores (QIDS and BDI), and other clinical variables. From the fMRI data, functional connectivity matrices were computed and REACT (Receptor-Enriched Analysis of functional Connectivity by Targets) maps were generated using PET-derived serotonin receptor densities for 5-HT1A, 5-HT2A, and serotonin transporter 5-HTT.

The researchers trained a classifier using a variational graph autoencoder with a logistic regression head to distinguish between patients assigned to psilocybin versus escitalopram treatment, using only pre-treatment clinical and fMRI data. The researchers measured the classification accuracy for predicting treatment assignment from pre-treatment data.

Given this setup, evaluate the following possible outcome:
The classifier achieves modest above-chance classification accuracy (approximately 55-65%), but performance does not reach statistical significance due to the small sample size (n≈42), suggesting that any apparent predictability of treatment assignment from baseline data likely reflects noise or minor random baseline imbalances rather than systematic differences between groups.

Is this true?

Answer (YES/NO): NO